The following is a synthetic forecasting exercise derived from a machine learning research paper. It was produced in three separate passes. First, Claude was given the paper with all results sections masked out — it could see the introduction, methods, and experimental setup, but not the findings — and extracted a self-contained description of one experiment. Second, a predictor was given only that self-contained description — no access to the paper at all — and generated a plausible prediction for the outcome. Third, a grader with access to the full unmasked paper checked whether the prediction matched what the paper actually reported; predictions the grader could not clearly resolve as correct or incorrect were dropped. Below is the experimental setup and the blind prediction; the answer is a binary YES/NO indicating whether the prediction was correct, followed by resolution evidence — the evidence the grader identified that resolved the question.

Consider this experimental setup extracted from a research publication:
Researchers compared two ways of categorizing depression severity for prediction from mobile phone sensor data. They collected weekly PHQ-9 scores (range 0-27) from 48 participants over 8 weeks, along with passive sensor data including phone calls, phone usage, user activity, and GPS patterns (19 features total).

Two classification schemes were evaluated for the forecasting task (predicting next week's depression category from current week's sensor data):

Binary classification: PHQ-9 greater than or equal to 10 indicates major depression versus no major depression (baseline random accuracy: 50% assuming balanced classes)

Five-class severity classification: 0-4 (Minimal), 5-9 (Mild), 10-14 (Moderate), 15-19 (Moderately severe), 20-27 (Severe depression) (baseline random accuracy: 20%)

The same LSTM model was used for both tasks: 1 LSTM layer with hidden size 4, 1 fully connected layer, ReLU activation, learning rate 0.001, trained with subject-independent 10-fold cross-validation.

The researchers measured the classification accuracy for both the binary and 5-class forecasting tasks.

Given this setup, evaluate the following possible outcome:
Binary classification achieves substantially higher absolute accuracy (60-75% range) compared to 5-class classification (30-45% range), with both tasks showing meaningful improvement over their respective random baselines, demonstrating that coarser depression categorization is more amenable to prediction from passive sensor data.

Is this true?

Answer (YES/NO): NO